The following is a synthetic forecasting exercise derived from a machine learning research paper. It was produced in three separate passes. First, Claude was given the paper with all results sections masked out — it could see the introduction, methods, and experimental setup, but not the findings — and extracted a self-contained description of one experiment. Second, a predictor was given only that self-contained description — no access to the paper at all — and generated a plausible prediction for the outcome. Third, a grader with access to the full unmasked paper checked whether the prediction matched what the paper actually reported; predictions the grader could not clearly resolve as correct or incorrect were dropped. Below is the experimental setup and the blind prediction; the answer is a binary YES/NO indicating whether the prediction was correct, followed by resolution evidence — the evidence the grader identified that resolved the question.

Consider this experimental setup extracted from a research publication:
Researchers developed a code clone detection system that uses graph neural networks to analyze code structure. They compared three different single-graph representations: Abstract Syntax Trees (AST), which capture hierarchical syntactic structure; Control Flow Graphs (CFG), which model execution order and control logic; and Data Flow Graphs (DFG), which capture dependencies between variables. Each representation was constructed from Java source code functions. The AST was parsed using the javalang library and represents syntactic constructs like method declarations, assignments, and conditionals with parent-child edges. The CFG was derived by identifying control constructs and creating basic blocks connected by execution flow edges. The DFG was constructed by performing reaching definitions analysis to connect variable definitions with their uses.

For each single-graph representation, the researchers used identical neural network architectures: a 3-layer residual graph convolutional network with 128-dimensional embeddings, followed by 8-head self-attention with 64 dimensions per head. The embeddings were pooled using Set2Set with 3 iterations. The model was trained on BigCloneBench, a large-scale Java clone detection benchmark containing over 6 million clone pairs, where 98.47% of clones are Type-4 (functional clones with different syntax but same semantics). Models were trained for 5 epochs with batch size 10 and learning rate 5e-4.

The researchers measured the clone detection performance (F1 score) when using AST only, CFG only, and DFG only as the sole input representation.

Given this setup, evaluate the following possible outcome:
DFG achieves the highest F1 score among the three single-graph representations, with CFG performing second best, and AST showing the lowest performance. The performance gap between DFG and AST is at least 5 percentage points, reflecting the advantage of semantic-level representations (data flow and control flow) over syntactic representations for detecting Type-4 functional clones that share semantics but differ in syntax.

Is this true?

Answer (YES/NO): NO